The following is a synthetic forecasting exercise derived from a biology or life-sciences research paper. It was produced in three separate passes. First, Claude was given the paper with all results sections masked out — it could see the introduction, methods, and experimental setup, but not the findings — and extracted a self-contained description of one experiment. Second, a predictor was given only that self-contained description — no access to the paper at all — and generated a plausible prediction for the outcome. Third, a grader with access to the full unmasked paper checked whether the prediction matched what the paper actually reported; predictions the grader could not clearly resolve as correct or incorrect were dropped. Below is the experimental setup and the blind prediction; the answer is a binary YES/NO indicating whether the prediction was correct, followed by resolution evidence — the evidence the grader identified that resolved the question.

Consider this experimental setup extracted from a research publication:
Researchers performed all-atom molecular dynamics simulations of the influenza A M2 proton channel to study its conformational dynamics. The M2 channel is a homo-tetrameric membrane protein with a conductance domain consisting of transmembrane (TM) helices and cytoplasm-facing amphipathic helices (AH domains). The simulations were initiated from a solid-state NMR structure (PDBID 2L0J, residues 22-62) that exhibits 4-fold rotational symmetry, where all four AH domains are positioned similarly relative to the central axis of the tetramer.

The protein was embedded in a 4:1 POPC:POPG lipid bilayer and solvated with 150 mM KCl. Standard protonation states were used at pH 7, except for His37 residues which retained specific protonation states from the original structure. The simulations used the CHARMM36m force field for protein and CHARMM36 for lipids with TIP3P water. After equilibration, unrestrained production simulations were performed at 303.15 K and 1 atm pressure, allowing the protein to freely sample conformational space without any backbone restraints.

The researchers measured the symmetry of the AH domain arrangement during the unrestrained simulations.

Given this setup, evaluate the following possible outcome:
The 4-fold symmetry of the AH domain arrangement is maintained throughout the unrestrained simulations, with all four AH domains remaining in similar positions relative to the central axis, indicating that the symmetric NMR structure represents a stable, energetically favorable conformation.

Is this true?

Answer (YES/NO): NO